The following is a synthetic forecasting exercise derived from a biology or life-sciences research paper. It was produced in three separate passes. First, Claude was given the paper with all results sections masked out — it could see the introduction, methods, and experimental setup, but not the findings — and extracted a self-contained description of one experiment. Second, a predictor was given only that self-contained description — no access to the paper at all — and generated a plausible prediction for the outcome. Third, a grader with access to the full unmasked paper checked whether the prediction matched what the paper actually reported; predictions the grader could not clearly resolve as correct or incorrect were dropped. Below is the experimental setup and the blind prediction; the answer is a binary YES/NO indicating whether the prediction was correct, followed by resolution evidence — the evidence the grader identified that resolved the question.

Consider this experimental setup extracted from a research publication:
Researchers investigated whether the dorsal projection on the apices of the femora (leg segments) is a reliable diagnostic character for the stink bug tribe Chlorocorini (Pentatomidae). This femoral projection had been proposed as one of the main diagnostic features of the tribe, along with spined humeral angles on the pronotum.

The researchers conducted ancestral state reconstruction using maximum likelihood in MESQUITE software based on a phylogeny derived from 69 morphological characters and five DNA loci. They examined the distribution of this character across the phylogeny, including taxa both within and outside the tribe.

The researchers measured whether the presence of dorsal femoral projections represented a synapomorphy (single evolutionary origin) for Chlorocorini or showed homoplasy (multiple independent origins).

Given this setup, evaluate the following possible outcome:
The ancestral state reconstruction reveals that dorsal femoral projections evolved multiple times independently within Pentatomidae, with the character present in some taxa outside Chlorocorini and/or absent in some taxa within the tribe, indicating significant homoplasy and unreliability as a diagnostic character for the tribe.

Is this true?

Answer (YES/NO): YES